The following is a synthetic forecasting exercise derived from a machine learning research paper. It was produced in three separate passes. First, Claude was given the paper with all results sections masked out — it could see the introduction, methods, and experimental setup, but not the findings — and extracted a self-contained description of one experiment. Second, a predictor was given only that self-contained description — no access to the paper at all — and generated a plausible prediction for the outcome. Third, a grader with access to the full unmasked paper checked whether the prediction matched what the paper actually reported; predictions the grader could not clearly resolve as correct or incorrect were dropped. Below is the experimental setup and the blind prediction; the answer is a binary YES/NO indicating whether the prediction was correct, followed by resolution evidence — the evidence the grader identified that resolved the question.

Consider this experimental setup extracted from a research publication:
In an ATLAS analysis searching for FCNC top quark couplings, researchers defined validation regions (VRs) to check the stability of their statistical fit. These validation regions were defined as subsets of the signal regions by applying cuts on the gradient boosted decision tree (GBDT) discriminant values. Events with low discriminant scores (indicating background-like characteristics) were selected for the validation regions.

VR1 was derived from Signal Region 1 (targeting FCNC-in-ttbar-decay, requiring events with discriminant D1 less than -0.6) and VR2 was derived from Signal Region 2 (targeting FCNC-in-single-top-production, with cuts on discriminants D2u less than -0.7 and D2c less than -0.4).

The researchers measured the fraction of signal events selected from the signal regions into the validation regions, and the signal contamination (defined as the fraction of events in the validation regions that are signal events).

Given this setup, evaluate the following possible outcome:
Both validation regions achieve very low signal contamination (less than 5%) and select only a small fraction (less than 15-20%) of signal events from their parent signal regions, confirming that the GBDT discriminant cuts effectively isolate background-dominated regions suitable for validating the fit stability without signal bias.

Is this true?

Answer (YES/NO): YES